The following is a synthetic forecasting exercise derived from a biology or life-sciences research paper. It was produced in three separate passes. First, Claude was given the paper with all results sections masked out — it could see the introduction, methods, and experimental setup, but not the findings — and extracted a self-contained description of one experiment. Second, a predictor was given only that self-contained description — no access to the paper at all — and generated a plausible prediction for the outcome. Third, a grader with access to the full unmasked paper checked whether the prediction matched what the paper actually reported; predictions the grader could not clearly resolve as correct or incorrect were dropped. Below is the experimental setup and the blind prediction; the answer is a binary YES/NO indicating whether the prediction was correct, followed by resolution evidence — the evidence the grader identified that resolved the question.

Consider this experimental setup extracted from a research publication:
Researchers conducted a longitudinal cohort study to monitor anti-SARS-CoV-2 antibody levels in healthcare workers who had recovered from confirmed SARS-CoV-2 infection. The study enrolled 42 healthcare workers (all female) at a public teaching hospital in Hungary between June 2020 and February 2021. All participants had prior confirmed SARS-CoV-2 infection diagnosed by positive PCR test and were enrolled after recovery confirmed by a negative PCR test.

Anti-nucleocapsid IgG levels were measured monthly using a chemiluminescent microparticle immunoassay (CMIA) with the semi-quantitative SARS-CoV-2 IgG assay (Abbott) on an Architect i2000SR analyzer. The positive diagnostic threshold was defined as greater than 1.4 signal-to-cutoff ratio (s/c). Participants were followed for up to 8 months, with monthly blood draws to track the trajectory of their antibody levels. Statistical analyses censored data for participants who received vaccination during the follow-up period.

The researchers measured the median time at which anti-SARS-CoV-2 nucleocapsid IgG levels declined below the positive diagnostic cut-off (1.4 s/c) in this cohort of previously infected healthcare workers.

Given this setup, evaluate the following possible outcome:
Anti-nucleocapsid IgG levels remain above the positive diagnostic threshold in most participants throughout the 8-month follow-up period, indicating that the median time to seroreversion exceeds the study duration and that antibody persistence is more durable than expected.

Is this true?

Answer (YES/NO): NO